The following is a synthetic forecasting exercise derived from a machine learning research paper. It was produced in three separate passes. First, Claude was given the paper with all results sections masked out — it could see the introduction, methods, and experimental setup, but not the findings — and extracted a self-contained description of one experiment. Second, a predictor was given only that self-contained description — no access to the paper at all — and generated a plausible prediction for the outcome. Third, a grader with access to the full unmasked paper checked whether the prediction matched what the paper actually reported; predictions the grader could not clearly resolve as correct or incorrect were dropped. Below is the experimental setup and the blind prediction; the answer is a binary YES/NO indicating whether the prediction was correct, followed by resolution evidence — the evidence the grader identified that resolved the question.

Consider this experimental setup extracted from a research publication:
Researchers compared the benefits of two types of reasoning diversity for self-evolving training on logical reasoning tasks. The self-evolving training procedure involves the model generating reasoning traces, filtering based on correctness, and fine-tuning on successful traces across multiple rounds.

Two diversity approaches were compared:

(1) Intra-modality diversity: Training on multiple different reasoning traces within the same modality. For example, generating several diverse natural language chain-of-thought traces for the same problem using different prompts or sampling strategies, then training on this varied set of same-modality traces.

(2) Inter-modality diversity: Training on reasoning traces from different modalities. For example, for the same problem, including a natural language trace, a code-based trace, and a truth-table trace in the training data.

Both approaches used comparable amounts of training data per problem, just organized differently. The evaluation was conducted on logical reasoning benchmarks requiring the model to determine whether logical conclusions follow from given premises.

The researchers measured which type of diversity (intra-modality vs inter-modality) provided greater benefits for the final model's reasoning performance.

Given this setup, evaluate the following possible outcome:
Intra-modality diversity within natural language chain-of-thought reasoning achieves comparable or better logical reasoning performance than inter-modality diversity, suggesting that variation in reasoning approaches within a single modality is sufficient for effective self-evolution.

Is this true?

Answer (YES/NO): NO